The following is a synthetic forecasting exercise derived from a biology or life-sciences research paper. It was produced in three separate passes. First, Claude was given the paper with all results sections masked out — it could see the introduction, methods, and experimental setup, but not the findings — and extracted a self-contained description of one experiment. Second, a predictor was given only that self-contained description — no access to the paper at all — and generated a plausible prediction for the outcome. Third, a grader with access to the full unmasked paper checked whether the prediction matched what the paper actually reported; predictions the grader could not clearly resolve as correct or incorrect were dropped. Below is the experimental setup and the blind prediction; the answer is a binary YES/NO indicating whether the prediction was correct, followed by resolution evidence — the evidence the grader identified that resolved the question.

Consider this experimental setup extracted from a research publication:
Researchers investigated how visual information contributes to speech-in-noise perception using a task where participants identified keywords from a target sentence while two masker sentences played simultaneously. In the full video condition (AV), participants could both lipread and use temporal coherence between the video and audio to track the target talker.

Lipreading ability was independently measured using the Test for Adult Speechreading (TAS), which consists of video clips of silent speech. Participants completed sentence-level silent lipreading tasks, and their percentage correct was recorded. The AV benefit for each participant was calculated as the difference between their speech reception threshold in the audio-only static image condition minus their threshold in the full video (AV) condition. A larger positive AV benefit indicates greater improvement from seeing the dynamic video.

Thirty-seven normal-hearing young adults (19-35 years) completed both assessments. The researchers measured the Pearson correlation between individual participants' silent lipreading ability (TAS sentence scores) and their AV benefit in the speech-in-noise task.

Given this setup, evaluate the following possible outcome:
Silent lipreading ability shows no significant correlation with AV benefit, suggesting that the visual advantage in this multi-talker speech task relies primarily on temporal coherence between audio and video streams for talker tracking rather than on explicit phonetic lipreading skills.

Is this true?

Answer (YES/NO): NO